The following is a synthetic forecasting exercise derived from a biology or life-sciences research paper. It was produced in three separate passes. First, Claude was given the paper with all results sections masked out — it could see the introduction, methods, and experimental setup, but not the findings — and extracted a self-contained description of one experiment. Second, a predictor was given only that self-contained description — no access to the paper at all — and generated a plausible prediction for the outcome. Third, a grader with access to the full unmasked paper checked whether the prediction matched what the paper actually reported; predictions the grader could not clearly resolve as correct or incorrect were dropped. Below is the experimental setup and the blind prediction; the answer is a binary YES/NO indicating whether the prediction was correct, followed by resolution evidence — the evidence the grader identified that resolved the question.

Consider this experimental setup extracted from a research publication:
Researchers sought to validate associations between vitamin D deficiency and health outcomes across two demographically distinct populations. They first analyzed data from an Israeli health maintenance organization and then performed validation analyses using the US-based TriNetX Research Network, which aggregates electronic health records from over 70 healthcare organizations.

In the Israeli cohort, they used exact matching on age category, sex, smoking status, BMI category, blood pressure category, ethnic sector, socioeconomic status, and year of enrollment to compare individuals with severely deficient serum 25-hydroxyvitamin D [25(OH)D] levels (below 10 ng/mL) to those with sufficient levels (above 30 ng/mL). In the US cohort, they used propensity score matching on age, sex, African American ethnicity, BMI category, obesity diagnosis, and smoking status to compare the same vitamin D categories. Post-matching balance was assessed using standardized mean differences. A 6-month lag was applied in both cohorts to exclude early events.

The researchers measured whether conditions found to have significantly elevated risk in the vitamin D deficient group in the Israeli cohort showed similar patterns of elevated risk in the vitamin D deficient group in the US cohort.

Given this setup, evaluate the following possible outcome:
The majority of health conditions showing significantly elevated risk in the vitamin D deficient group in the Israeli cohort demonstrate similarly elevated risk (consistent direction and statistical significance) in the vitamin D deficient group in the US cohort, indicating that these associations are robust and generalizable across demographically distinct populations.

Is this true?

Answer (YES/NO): YES